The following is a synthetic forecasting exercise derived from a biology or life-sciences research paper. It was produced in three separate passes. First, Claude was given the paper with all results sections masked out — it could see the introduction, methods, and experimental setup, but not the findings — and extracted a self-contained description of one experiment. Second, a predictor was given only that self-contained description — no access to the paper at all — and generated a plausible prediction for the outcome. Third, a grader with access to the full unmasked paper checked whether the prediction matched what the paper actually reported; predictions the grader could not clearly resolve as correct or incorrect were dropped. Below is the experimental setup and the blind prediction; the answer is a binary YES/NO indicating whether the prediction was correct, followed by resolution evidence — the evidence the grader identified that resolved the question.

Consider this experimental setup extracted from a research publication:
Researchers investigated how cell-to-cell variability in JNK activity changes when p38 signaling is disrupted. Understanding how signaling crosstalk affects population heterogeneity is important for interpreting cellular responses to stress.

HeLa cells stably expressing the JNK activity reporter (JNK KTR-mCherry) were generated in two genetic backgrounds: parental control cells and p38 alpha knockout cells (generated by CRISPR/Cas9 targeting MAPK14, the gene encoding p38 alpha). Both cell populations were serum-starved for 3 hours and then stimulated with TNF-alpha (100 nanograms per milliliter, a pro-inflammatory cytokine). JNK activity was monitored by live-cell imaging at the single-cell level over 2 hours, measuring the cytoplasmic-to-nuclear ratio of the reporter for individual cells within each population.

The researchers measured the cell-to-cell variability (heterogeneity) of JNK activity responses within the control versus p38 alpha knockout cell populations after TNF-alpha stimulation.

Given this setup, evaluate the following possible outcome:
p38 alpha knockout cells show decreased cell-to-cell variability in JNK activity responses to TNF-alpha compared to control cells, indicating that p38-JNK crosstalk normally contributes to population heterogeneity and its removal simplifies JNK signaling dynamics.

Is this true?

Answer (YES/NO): YES